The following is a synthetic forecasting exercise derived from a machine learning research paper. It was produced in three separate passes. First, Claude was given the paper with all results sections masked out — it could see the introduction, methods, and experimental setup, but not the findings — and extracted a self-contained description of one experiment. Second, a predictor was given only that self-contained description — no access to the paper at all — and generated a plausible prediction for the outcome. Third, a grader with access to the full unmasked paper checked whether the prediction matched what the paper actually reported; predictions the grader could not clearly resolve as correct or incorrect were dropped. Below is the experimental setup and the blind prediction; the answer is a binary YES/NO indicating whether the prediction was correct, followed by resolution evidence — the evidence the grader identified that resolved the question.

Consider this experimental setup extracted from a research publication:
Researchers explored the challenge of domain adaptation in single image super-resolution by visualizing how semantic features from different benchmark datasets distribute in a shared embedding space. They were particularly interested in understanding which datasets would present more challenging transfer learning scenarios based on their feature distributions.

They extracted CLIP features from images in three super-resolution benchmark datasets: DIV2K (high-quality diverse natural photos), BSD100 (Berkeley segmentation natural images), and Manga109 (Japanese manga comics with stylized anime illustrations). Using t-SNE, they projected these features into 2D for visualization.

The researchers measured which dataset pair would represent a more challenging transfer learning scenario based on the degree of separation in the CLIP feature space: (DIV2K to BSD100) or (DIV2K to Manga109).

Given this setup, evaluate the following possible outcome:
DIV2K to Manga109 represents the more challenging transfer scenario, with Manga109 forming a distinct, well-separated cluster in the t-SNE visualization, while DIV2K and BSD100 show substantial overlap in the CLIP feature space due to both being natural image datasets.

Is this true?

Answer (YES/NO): NO